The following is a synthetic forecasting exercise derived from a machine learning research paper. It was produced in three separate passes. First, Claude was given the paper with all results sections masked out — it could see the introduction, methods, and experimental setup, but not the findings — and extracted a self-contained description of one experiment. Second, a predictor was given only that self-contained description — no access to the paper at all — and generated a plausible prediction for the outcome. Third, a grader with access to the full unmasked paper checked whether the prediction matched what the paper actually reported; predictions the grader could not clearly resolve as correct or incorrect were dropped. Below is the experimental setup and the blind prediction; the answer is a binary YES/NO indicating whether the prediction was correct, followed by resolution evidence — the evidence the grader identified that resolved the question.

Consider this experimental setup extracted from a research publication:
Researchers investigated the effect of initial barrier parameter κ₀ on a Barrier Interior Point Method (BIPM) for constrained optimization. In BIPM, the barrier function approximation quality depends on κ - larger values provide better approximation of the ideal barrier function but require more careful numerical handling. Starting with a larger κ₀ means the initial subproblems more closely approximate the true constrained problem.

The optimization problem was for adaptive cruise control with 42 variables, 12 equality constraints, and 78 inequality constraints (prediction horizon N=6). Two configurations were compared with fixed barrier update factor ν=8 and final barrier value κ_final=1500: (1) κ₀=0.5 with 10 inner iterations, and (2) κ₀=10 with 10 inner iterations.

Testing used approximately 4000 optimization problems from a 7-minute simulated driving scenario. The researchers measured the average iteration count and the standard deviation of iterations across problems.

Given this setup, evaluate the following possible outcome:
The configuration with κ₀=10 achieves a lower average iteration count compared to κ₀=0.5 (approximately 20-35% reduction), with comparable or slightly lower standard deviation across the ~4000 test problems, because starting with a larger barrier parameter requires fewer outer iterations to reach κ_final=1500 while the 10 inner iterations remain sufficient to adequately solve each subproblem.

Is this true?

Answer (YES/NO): NO